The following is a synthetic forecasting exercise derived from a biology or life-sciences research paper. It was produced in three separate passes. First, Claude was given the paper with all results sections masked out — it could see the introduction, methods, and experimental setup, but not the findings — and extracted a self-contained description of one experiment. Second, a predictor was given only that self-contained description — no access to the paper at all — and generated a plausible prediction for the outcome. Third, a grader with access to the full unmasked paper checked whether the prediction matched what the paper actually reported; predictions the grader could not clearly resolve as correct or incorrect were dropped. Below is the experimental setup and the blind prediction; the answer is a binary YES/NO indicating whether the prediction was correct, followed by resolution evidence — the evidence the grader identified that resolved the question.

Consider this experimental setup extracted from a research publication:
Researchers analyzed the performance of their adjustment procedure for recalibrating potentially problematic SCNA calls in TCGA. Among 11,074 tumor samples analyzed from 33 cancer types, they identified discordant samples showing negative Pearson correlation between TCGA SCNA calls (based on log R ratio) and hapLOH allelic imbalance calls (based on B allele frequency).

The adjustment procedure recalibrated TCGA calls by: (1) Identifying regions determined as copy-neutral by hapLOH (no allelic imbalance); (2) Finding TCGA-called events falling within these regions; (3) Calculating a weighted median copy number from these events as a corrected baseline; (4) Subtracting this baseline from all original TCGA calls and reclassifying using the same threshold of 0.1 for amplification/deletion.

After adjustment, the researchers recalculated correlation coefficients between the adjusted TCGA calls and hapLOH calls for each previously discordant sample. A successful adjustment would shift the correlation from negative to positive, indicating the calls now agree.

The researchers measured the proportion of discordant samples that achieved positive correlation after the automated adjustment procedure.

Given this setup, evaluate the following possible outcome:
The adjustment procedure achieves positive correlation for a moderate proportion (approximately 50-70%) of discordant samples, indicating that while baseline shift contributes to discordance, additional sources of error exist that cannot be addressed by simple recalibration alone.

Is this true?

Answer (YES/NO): NO